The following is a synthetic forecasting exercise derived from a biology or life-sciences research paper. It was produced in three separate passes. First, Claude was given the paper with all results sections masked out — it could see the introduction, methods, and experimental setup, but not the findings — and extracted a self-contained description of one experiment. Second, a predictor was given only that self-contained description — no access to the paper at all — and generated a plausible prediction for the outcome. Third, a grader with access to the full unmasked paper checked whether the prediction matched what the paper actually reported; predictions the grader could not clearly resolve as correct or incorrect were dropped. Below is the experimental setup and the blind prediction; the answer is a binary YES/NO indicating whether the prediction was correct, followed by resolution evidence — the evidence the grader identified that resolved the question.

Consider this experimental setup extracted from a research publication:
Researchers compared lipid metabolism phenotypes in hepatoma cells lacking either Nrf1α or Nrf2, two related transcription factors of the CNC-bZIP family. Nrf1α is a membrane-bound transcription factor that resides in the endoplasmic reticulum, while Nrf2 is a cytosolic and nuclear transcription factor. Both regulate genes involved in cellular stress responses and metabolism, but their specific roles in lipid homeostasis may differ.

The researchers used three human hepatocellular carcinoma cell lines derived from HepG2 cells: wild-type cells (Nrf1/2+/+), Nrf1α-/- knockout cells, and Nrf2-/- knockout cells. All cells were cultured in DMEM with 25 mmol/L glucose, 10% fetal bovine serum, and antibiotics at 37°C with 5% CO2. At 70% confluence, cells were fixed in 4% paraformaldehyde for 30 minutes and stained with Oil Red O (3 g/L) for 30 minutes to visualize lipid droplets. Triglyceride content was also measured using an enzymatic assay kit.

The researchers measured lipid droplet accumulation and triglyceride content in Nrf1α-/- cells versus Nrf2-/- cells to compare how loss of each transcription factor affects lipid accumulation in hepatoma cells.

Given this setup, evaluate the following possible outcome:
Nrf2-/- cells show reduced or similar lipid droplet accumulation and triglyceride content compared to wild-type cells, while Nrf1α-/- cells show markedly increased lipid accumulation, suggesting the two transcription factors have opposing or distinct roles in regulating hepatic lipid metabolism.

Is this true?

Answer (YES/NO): YES